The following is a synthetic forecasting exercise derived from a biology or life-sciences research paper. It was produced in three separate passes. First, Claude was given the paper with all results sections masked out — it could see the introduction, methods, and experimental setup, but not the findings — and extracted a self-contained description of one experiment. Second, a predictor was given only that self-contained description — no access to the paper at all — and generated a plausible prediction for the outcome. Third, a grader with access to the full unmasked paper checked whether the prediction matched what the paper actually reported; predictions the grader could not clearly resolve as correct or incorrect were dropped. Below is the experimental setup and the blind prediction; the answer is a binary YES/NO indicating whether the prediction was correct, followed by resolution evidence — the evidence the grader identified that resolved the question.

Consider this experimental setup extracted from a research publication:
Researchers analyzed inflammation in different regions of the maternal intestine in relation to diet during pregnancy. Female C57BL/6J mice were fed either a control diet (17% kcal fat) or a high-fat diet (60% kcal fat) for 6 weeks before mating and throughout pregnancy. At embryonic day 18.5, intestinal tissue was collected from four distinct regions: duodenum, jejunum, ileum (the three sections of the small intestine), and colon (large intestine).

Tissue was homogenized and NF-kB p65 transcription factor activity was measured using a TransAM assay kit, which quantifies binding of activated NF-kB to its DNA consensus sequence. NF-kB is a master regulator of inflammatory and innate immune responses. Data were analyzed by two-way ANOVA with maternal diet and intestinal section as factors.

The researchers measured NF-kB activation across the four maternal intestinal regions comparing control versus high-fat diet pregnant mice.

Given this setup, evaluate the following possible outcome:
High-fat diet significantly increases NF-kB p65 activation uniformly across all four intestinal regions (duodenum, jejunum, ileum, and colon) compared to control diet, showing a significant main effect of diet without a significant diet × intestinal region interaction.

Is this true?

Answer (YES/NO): NO